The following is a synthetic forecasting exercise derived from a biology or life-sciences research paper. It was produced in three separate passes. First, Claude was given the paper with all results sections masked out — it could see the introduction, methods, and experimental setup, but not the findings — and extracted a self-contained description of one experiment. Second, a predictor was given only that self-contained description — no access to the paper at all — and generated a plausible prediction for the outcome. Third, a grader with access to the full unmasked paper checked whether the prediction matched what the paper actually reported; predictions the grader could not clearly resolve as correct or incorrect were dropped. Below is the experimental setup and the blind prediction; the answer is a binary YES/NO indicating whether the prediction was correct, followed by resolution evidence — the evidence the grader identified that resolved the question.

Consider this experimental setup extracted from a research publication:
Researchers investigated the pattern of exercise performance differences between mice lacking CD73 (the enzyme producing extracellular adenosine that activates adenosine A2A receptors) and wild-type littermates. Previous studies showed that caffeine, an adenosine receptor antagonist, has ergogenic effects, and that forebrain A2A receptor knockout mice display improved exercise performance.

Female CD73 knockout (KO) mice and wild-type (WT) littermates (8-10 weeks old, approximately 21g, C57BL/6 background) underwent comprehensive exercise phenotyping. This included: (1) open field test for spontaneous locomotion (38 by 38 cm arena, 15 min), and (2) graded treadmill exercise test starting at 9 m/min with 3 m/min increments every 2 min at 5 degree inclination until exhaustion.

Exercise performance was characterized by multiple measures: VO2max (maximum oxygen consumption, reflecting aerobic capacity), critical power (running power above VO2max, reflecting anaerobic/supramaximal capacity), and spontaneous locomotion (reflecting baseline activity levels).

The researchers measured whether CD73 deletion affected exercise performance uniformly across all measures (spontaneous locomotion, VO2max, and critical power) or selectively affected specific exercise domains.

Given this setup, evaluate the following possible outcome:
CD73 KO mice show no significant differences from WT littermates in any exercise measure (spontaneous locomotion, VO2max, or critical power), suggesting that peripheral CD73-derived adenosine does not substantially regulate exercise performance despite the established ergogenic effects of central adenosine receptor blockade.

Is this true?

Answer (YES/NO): NO